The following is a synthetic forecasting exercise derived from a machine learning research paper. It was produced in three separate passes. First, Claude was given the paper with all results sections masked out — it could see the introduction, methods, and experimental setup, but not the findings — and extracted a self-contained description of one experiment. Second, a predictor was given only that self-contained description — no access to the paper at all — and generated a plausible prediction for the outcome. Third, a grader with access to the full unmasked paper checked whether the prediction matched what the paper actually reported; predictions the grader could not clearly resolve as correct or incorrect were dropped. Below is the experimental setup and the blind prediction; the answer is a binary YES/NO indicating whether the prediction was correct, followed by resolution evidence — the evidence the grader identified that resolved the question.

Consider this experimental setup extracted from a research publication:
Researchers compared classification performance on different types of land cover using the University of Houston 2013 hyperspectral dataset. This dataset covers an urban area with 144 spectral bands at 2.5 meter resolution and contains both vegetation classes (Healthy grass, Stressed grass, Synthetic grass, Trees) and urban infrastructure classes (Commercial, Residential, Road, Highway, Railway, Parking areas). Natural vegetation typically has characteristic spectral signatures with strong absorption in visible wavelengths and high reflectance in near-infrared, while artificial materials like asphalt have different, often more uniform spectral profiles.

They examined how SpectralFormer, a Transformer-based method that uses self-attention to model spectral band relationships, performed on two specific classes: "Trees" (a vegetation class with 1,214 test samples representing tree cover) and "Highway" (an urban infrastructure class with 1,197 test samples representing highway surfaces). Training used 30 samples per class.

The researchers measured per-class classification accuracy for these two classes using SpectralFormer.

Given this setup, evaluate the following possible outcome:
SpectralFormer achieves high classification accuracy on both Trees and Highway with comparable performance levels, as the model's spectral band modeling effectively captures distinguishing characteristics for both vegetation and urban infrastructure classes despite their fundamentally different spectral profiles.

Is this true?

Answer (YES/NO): NO